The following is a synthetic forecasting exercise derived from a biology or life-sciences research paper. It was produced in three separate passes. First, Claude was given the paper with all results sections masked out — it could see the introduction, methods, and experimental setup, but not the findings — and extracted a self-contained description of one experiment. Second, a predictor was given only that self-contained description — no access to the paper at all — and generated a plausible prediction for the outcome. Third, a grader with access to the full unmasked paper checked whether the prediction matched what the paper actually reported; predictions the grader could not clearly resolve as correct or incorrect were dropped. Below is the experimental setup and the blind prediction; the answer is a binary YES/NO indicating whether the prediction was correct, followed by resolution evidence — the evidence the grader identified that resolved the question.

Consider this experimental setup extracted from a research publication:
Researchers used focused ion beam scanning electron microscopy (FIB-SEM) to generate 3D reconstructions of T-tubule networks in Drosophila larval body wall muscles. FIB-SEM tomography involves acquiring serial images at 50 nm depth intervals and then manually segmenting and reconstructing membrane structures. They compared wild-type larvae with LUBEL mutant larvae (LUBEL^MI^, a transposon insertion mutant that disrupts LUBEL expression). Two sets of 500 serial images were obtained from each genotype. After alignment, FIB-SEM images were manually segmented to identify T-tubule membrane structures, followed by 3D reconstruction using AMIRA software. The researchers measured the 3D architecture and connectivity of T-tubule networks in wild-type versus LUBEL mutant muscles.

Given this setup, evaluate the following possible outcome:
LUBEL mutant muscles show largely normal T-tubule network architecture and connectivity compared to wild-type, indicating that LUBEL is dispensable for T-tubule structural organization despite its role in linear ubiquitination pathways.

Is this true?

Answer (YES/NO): NO